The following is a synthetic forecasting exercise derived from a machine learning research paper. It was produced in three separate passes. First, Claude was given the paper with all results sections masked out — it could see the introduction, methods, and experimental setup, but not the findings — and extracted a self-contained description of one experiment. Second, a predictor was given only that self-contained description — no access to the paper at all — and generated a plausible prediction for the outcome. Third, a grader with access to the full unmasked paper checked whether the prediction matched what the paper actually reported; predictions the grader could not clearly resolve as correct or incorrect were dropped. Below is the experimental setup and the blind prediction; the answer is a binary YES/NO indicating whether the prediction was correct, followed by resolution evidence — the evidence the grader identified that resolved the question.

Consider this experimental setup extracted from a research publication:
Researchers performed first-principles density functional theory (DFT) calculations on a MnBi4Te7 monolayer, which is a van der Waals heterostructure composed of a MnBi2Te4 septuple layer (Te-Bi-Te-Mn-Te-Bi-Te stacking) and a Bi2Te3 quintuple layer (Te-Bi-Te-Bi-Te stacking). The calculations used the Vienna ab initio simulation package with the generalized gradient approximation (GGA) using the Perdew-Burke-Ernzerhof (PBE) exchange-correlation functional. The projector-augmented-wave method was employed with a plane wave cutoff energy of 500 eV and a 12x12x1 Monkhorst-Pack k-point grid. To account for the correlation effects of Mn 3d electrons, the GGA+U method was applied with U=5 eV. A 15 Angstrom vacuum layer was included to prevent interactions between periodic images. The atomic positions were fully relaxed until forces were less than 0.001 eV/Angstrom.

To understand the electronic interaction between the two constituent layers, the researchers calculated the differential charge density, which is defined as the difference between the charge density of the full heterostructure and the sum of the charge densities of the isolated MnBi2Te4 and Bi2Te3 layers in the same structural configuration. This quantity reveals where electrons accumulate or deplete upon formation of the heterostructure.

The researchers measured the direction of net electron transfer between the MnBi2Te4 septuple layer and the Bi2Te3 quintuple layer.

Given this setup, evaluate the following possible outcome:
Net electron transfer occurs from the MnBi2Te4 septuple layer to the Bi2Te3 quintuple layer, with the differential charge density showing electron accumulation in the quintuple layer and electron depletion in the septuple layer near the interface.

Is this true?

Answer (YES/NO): YES